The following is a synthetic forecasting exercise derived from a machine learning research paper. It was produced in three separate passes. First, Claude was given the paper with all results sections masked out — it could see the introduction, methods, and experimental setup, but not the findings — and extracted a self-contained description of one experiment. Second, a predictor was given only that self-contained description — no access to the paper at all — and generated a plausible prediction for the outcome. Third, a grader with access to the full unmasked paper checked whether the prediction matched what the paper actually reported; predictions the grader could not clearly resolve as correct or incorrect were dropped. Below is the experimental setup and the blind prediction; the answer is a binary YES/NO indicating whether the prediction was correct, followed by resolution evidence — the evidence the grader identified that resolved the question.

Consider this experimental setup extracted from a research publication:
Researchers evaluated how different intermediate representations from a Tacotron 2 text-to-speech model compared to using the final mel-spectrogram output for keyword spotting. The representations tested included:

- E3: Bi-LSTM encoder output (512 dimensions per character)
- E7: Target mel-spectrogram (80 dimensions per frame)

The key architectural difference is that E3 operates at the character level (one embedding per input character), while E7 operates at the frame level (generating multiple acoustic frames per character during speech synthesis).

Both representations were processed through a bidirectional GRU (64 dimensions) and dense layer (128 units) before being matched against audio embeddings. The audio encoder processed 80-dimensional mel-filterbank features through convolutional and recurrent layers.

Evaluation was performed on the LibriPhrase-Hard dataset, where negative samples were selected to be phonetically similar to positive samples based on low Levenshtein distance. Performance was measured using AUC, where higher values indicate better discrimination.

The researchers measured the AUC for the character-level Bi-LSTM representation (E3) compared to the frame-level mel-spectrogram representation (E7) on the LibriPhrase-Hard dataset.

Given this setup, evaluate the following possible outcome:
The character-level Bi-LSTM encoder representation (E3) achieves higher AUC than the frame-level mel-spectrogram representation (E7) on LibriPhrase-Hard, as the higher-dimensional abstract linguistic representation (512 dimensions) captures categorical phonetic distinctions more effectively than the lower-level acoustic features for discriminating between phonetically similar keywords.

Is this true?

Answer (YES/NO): YES